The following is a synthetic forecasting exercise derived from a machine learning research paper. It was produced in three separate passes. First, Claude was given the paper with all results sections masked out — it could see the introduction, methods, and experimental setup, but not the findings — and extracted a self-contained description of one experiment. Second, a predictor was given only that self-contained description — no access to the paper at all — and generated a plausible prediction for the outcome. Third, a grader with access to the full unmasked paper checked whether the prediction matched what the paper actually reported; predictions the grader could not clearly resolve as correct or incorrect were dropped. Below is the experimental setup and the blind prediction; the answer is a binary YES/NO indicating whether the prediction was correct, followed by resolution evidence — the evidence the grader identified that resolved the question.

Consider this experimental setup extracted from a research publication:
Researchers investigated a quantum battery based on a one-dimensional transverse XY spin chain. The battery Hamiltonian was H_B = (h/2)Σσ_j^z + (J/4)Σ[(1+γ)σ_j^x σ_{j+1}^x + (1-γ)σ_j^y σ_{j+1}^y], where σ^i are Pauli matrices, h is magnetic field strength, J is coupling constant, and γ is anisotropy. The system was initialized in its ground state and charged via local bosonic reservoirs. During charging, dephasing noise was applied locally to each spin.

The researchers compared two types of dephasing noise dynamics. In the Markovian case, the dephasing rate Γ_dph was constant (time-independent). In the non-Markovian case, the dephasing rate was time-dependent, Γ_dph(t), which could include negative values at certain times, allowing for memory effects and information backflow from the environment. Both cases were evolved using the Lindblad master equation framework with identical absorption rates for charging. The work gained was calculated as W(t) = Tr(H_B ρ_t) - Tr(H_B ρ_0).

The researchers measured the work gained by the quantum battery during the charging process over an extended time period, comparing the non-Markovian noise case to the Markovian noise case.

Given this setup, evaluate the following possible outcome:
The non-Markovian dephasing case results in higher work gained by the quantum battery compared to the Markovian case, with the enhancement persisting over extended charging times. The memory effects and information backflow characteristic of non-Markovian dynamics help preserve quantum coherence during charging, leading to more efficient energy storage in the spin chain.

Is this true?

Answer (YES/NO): YES